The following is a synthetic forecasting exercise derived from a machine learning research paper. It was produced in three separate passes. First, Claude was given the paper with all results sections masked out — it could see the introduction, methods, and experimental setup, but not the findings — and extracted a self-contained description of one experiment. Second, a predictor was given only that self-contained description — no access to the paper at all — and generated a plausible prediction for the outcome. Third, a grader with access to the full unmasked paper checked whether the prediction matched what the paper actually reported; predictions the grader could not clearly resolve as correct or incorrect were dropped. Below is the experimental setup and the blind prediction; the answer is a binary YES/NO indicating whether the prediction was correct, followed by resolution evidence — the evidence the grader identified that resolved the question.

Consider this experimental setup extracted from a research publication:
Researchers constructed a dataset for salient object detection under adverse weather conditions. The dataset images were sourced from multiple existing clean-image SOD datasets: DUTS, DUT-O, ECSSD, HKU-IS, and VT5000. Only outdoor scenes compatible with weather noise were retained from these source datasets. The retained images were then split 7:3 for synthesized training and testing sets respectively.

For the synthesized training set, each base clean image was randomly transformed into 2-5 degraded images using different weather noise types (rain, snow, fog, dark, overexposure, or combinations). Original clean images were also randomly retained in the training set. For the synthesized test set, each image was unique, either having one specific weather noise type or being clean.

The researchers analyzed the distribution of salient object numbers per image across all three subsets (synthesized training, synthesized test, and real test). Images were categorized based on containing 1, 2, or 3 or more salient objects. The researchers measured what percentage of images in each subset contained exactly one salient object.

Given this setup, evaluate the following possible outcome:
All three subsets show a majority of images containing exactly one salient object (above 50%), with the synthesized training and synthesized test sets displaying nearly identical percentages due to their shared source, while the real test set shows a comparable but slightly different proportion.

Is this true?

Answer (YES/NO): NO